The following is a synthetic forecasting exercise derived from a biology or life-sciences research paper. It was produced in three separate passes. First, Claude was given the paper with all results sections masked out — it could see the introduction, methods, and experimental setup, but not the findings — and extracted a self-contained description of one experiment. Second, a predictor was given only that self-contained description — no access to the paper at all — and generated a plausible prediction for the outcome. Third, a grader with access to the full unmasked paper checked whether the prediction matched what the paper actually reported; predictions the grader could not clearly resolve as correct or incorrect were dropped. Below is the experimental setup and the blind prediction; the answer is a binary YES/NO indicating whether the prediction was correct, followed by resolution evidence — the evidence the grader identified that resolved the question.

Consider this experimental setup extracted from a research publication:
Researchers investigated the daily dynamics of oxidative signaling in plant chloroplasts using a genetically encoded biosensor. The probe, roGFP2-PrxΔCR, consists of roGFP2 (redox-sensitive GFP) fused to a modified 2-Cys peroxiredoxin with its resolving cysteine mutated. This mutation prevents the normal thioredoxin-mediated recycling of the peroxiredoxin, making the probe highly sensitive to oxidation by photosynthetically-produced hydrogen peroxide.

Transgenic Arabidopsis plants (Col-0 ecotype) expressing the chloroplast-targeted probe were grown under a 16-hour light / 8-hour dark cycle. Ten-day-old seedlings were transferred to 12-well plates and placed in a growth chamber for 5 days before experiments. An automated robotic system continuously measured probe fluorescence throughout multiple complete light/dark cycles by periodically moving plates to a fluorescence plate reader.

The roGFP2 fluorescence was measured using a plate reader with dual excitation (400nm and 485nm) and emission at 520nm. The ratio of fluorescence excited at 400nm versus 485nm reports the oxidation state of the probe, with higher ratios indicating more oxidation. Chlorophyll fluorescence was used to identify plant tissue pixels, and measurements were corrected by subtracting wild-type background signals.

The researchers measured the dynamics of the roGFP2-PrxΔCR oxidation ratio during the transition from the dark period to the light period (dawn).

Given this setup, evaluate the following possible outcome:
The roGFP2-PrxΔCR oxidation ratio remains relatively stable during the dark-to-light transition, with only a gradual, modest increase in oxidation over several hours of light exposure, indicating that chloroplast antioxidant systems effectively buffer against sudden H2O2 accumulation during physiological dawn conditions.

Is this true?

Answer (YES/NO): NO